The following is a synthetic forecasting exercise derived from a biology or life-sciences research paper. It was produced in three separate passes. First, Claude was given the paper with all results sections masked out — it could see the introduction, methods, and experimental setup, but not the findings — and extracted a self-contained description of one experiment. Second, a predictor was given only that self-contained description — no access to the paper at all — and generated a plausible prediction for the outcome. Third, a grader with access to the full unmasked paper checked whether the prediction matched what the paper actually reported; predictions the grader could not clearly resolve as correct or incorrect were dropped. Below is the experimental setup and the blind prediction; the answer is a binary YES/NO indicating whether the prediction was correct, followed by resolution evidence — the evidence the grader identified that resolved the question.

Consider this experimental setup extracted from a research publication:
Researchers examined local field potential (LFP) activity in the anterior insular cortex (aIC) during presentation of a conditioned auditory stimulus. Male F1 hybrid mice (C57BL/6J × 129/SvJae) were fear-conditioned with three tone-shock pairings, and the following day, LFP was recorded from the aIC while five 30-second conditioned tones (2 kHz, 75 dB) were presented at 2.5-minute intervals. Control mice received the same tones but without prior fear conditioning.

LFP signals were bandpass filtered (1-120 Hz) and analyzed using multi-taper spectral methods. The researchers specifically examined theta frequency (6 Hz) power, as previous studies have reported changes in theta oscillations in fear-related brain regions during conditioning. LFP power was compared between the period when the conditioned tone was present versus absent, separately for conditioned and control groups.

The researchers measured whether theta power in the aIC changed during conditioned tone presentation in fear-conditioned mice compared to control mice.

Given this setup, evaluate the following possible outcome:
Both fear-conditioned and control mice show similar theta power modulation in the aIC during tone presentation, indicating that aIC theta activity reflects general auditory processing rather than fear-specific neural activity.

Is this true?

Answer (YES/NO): NO